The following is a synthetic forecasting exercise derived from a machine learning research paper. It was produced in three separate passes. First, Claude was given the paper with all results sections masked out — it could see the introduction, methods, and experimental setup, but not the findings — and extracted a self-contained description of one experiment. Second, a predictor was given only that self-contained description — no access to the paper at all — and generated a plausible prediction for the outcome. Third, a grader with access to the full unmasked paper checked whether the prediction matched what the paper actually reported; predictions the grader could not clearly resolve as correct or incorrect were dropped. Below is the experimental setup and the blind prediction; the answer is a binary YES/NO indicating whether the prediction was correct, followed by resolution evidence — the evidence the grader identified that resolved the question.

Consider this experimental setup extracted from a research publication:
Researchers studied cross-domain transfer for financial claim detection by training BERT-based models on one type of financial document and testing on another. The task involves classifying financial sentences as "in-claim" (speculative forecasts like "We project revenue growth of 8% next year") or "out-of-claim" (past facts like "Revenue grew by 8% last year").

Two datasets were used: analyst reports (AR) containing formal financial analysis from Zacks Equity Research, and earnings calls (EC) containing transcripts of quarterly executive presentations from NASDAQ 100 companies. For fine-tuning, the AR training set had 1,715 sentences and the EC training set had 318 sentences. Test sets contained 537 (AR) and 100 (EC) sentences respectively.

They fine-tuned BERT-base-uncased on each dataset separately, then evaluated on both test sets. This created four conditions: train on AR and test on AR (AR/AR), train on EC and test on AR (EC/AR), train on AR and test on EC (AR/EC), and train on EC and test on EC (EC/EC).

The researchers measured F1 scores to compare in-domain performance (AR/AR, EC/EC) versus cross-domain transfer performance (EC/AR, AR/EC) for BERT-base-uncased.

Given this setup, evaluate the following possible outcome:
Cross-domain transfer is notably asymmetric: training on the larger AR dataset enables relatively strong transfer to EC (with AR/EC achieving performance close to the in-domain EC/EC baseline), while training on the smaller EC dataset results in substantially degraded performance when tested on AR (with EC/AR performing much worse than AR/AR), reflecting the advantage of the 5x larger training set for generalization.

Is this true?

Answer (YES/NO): NO